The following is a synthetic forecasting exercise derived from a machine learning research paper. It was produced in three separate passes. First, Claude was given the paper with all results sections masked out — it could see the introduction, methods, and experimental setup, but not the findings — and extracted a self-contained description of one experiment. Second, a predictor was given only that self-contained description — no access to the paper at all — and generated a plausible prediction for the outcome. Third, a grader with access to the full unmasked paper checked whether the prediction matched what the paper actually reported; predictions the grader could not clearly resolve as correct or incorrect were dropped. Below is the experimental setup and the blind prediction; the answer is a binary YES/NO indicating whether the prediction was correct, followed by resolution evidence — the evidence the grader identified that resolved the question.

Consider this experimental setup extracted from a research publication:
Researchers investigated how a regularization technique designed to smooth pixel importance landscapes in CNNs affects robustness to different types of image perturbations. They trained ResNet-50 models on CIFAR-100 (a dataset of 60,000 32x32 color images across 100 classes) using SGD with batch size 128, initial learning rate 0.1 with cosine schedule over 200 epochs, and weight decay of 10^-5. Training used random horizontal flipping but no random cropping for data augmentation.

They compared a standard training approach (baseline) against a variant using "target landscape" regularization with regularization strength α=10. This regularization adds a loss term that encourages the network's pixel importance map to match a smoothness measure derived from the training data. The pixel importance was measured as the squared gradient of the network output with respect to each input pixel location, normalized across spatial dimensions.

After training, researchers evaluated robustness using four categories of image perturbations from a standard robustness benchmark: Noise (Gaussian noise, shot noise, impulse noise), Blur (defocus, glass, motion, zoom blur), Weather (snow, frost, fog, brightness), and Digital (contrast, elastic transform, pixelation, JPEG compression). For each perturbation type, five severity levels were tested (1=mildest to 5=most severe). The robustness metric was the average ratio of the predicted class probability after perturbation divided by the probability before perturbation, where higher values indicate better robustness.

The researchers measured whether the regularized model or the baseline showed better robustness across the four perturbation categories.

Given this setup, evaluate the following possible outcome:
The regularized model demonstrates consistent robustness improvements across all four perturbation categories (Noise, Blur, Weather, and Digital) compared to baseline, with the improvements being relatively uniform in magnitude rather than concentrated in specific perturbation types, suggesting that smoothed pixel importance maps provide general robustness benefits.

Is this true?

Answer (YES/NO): NO